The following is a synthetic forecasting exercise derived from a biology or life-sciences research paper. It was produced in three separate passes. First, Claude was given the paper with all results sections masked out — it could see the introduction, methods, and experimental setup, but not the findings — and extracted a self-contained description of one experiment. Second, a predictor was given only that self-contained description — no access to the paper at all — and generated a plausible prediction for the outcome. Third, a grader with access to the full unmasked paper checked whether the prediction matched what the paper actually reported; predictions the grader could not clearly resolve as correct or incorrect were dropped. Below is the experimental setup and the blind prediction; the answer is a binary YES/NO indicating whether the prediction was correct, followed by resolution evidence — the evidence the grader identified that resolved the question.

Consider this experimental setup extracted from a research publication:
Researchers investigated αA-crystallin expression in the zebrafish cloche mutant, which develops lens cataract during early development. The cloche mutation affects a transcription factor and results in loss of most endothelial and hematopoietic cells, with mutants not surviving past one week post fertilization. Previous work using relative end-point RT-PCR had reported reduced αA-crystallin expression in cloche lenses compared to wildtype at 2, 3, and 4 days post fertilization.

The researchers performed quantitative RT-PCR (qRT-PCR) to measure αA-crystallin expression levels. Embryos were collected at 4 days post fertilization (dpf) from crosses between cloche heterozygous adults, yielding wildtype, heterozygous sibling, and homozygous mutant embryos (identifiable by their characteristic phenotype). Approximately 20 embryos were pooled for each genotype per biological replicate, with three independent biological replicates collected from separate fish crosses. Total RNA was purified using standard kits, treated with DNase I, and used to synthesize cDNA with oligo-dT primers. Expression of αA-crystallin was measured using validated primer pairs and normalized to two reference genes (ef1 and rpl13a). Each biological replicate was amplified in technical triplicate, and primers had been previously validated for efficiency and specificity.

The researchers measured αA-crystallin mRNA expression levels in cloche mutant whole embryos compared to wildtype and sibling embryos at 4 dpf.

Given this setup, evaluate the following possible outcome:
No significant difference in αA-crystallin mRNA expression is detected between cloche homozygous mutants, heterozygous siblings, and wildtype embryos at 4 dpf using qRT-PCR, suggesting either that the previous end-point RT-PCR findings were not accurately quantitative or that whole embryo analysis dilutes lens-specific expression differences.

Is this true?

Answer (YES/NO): YES